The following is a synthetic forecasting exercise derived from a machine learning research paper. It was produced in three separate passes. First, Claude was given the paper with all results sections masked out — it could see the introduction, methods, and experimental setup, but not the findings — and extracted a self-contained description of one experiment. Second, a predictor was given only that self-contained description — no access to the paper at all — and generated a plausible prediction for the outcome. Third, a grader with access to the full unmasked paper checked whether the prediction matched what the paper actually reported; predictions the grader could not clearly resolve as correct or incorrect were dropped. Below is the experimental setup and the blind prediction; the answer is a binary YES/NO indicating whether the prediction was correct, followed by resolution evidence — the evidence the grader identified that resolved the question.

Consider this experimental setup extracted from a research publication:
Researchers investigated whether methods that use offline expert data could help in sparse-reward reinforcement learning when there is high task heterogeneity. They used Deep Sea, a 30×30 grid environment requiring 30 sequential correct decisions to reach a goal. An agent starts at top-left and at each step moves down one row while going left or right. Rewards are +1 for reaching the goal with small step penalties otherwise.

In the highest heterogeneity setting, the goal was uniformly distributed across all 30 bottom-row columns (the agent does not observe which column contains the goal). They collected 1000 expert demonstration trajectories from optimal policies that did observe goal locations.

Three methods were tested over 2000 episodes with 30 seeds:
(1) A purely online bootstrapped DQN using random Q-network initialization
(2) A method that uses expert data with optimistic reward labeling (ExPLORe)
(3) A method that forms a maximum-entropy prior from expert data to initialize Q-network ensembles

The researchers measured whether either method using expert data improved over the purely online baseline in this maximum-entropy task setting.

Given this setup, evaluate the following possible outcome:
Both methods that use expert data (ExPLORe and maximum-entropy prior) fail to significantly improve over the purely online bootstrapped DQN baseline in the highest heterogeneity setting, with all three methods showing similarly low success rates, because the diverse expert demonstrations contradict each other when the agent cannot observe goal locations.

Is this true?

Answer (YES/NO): NO